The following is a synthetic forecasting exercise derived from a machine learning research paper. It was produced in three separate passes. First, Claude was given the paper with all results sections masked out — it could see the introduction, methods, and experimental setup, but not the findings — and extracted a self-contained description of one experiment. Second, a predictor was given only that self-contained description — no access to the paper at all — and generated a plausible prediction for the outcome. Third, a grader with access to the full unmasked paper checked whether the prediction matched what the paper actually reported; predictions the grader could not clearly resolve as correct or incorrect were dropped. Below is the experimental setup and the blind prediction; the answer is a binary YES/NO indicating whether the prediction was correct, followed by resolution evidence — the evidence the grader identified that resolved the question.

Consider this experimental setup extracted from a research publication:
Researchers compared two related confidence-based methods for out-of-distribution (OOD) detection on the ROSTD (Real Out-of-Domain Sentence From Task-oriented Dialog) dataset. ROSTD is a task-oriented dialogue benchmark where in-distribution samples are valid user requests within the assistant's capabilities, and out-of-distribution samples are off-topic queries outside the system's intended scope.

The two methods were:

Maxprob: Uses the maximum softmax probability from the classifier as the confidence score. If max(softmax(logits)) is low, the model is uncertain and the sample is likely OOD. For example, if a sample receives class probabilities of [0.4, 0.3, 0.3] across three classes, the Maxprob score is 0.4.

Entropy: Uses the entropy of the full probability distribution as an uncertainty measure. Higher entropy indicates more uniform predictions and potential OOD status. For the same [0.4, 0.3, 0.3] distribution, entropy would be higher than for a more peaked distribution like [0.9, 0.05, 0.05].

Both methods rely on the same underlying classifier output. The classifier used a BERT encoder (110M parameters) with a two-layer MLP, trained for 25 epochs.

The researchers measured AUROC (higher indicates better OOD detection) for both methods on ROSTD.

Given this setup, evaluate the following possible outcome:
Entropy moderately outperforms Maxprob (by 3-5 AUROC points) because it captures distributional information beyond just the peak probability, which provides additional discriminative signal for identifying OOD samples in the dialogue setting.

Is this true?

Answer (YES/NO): NO